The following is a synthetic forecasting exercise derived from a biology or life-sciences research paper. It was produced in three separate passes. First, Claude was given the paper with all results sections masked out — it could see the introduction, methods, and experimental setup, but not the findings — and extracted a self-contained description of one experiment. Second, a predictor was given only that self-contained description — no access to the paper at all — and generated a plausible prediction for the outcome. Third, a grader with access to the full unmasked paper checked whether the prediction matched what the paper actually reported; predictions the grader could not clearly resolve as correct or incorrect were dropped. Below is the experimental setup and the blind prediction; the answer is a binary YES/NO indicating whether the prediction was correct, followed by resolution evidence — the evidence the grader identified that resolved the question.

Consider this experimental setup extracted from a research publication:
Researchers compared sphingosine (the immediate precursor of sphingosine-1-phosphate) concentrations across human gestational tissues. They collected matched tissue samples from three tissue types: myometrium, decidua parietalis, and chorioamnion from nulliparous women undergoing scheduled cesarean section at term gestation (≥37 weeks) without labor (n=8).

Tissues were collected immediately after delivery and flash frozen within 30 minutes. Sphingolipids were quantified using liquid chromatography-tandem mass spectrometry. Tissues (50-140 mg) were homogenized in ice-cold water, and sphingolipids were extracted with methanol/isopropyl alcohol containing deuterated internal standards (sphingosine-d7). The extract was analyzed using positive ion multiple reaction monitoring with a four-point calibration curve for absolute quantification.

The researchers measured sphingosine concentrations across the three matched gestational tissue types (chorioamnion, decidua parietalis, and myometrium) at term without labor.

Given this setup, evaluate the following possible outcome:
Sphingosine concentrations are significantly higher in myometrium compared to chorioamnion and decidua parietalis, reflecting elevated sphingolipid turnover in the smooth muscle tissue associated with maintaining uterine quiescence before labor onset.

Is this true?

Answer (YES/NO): NO